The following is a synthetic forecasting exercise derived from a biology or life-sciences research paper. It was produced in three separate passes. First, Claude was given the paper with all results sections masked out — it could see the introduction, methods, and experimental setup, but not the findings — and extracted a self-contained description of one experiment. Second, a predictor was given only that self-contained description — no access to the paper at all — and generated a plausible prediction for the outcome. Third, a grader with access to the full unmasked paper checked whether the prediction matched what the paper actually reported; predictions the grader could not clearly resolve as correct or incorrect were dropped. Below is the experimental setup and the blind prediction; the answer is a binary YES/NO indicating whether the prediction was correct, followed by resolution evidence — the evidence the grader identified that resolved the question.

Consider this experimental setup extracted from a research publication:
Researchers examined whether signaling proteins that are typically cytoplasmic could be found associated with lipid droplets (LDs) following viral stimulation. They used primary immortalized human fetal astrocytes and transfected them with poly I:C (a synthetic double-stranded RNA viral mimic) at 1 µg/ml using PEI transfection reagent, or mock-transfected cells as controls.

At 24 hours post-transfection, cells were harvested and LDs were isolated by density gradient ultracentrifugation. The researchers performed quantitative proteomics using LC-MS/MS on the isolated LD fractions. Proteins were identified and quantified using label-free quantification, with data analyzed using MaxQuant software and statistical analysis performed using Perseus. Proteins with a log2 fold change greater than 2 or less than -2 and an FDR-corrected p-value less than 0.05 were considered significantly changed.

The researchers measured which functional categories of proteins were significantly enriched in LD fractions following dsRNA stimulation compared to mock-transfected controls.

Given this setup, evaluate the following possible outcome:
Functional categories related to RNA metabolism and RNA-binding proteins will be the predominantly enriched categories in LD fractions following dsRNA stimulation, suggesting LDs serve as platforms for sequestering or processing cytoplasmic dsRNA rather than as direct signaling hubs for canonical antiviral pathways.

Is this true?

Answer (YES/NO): NO